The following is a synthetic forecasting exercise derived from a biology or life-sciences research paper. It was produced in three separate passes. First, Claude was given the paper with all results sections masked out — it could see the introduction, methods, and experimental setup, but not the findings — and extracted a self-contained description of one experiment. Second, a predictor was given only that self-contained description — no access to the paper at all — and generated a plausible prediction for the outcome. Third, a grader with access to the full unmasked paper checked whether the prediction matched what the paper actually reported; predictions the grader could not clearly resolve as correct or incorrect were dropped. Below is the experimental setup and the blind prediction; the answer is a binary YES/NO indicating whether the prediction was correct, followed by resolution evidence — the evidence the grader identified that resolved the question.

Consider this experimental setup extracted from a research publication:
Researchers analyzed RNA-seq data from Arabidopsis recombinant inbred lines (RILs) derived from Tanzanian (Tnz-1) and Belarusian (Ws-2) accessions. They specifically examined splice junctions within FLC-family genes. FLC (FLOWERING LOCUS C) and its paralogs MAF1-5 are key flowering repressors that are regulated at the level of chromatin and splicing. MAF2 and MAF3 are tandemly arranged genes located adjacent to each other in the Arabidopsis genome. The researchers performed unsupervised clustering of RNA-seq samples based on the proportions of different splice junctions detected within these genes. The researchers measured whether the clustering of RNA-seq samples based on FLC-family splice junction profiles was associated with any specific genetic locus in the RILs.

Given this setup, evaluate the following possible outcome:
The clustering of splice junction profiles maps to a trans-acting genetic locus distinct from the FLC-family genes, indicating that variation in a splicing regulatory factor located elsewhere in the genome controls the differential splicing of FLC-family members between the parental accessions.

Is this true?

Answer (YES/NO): YES